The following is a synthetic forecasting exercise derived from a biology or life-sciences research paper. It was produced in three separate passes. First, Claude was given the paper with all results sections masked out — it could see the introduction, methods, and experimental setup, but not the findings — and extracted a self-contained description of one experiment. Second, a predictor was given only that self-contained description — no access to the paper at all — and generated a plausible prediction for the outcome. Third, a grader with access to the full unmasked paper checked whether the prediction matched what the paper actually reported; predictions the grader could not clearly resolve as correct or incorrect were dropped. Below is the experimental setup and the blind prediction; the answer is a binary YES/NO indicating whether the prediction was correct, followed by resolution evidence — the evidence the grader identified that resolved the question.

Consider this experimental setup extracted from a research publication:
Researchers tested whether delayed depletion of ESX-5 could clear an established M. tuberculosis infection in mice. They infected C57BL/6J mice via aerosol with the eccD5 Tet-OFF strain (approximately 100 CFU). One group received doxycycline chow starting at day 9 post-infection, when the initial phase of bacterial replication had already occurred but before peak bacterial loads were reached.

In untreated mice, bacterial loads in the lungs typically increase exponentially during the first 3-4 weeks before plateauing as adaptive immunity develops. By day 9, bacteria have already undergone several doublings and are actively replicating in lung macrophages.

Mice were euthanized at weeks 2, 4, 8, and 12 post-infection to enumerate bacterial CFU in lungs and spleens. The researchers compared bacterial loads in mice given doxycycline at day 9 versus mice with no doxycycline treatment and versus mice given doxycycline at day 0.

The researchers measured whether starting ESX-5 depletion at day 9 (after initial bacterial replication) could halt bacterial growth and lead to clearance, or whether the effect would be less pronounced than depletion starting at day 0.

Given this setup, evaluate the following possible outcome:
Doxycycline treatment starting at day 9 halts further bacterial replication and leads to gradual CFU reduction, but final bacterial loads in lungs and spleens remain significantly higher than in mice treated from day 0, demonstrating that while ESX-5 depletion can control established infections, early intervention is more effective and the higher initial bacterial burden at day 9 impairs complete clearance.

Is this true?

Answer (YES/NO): NO